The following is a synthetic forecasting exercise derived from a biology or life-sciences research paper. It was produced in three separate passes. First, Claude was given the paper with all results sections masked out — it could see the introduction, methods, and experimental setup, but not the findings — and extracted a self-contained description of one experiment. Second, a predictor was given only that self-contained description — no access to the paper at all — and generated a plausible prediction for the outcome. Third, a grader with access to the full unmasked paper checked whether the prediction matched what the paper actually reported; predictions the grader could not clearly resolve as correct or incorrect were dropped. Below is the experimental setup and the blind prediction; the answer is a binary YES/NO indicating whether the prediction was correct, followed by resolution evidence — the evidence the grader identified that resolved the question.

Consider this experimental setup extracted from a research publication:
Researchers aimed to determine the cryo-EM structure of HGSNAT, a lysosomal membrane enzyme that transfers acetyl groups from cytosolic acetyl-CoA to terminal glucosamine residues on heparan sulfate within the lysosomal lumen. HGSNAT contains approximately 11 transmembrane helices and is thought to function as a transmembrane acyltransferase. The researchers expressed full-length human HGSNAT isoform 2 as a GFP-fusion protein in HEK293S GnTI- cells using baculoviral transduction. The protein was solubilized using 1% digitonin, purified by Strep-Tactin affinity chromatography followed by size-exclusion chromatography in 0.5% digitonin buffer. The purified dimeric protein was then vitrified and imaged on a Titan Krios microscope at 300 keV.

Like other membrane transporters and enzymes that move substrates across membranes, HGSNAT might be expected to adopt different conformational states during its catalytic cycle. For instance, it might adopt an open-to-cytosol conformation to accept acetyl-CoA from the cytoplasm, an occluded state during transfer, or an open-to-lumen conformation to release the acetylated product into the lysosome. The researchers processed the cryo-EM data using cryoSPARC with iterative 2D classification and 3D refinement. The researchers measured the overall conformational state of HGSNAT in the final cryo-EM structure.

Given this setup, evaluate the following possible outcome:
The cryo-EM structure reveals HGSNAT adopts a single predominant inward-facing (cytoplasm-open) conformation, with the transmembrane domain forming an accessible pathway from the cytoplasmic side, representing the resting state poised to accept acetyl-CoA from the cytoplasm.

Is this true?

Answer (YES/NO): NO